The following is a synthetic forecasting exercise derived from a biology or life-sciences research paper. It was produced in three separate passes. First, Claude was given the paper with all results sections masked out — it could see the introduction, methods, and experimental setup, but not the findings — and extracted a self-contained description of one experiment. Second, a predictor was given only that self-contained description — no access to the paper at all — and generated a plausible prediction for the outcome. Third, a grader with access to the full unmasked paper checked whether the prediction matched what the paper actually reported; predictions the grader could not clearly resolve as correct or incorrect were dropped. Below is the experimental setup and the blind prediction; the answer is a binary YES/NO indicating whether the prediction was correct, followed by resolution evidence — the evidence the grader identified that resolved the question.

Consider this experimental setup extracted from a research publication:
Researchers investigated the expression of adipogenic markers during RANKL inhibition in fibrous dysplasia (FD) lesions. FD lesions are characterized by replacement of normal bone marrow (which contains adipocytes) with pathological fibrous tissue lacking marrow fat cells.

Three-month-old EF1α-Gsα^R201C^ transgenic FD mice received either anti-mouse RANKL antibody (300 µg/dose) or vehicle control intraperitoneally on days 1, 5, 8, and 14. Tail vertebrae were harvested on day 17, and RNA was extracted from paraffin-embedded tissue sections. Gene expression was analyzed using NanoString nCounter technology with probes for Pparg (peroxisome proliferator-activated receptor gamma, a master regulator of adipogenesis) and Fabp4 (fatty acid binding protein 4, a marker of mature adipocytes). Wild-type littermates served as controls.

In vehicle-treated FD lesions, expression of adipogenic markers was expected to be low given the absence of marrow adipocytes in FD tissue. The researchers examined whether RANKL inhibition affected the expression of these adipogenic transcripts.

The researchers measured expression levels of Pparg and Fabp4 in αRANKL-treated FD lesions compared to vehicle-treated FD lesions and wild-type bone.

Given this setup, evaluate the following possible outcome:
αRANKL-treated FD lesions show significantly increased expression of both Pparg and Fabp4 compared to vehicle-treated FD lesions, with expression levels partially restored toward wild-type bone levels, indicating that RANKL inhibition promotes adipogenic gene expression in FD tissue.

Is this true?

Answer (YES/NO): YES